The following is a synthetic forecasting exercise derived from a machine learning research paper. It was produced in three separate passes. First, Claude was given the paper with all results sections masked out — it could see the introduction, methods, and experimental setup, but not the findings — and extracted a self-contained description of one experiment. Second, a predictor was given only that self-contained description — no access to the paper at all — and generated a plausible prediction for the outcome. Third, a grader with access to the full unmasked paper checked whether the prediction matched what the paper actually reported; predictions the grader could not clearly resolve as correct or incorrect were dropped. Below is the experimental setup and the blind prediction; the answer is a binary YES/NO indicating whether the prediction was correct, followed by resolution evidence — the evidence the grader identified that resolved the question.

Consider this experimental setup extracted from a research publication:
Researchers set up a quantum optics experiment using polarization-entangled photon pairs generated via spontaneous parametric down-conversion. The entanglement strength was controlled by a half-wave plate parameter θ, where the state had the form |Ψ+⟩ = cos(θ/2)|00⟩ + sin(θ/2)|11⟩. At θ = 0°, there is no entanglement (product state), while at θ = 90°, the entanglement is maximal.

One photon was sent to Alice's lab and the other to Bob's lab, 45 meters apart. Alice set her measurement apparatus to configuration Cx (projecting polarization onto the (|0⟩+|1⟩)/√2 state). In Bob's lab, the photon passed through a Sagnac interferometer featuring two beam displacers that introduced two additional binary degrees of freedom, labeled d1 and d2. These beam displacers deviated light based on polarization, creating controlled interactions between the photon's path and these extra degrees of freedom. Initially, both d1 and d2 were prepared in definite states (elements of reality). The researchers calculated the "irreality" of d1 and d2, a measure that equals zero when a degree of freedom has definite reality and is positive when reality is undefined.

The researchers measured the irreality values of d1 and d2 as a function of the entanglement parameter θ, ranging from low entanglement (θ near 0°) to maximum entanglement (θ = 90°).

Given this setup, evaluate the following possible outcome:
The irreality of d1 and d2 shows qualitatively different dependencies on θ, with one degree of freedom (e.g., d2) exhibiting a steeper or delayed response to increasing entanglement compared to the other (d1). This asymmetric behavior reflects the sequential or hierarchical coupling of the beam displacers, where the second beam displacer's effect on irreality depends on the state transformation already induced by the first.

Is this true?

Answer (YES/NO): NO